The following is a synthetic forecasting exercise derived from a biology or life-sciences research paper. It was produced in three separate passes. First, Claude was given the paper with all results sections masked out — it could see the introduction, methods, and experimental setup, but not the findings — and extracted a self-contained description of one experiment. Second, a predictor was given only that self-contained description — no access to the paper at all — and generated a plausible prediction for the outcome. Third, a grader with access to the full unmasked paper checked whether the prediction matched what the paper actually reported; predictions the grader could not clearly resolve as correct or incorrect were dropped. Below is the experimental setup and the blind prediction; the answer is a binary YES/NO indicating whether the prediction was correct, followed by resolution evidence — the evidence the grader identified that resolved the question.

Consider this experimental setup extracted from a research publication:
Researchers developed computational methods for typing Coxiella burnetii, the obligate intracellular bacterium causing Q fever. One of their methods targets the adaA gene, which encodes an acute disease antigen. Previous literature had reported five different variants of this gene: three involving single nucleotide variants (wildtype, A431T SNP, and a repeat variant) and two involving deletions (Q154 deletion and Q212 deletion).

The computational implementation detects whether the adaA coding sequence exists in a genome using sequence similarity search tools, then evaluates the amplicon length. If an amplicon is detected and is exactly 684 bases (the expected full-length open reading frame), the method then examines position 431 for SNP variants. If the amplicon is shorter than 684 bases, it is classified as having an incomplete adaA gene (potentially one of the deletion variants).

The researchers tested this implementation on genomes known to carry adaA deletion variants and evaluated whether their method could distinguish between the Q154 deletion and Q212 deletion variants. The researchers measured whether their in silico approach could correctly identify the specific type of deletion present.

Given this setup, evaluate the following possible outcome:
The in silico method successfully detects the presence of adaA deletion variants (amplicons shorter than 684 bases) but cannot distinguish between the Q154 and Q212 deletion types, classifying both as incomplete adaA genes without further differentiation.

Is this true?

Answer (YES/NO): YES